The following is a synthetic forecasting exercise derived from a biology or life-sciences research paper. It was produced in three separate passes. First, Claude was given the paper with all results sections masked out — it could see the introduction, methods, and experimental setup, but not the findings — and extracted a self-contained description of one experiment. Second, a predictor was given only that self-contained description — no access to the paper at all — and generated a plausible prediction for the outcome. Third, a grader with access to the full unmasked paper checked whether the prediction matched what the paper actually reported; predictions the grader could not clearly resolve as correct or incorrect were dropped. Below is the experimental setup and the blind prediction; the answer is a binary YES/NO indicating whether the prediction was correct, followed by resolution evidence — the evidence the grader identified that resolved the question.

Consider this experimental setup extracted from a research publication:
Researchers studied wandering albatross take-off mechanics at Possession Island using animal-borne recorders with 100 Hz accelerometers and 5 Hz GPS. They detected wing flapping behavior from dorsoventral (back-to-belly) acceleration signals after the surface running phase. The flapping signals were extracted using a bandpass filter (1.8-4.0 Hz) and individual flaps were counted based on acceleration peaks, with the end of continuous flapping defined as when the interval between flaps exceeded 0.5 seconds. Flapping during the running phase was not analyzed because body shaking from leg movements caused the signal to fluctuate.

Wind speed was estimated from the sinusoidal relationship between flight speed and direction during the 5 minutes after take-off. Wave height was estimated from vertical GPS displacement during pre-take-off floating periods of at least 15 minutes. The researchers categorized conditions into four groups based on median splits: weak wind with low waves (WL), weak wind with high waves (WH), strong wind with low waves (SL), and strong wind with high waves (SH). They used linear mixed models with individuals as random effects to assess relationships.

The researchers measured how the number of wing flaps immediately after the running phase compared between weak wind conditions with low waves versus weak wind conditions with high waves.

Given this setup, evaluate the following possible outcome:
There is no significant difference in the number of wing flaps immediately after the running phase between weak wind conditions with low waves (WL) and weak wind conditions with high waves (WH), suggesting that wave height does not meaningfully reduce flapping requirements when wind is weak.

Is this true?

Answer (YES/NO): NO